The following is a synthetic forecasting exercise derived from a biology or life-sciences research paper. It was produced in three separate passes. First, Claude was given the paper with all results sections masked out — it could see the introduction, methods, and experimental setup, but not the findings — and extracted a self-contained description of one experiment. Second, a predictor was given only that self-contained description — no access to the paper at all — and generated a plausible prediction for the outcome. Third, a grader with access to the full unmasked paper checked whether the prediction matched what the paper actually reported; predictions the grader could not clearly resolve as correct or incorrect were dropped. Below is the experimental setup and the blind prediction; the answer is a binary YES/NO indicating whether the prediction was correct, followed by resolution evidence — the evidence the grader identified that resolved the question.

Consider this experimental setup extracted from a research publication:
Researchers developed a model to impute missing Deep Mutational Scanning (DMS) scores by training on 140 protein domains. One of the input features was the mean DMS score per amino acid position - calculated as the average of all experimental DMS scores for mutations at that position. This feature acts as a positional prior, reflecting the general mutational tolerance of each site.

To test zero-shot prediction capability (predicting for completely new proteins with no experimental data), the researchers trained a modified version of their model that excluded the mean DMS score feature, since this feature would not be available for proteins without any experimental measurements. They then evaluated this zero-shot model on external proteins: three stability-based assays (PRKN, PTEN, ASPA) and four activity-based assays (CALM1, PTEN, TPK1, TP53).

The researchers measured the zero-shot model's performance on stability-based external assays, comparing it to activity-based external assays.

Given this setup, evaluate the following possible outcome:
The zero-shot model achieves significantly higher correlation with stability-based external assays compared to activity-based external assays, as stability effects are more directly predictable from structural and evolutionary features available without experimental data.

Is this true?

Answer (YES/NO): YES